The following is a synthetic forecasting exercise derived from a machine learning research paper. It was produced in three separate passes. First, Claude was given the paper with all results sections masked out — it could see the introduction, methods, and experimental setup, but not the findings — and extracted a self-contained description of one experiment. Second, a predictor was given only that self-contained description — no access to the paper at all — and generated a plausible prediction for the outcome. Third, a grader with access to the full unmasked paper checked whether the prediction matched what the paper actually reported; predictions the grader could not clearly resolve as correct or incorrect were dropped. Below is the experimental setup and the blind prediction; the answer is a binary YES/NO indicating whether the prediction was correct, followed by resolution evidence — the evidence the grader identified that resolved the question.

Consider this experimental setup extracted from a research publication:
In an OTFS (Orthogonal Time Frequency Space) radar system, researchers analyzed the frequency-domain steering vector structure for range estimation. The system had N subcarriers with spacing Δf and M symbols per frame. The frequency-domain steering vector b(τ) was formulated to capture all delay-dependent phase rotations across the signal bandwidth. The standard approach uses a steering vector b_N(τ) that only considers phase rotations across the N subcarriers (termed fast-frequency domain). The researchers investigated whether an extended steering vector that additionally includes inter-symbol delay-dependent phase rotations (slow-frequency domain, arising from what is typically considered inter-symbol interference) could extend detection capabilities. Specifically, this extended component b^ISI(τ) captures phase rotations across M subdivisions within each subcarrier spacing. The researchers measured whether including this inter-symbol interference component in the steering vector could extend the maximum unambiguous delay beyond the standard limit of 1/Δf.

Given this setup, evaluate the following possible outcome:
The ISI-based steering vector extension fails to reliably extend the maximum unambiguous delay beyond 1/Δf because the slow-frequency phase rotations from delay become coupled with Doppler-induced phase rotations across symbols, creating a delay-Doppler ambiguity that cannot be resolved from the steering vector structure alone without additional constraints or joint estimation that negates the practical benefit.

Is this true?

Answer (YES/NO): NO